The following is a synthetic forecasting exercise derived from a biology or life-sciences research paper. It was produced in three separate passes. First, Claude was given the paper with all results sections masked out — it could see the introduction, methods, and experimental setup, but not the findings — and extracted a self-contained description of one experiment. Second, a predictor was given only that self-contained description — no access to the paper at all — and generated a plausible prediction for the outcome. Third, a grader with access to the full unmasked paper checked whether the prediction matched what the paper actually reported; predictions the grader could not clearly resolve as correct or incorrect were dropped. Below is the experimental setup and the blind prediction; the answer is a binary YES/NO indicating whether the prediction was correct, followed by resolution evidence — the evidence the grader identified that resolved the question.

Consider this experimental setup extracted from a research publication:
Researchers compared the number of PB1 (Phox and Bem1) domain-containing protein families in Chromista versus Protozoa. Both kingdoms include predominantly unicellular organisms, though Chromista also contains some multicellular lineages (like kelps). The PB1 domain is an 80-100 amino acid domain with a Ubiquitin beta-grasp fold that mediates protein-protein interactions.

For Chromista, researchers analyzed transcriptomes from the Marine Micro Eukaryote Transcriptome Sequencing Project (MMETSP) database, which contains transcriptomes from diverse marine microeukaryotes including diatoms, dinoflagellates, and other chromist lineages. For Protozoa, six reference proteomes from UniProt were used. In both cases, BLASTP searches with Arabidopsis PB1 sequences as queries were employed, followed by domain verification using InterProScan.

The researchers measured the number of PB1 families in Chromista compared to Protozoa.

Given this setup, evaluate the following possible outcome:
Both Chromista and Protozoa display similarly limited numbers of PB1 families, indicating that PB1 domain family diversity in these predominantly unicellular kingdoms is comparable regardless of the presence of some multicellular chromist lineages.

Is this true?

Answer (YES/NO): YES